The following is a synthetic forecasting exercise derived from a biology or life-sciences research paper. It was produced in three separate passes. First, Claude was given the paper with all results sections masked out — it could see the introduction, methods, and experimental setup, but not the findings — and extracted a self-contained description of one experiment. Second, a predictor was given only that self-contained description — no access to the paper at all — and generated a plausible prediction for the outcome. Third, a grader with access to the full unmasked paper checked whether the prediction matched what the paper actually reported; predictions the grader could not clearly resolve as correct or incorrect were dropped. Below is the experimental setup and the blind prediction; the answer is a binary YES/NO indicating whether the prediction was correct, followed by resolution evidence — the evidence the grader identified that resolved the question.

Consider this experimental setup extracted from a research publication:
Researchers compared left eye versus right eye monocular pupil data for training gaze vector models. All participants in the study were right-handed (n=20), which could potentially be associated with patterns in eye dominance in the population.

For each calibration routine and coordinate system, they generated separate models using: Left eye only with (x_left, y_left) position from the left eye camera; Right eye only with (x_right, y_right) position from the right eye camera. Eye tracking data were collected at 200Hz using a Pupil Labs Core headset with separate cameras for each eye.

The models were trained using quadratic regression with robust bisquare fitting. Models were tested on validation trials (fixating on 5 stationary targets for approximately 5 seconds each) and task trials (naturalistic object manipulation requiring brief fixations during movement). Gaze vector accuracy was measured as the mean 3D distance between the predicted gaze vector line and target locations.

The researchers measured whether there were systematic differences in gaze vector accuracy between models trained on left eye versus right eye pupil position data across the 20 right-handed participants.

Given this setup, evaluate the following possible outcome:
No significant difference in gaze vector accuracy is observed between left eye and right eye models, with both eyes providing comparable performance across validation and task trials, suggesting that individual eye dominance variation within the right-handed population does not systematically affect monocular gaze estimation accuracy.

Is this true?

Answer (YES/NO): YES